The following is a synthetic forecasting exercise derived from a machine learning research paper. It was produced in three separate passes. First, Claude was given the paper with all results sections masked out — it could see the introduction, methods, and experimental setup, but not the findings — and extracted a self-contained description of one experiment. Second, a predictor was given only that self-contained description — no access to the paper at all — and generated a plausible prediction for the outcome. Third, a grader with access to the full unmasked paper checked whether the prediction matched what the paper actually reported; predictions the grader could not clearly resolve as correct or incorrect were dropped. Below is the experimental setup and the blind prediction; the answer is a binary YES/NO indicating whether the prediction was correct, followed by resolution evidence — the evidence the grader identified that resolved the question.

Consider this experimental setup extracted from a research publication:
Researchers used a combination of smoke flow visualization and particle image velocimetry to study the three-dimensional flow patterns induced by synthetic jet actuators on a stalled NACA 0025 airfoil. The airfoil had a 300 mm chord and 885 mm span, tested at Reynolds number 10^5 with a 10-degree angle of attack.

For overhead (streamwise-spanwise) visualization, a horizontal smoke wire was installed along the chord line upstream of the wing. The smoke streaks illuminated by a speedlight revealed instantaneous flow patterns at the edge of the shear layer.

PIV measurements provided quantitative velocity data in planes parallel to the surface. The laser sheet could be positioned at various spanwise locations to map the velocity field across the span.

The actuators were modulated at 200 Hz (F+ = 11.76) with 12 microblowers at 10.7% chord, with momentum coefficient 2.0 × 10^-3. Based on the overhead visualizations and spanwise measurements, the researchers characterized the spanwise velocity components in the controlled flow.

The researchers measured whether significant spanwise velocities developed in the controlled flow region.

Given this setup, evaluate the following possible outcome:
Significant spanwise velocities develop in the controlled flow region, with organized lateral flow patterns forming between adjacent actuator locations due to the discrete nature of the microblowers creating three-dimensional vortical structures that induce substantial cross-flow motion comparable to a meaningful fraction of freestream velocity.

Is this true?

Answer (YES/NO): YES